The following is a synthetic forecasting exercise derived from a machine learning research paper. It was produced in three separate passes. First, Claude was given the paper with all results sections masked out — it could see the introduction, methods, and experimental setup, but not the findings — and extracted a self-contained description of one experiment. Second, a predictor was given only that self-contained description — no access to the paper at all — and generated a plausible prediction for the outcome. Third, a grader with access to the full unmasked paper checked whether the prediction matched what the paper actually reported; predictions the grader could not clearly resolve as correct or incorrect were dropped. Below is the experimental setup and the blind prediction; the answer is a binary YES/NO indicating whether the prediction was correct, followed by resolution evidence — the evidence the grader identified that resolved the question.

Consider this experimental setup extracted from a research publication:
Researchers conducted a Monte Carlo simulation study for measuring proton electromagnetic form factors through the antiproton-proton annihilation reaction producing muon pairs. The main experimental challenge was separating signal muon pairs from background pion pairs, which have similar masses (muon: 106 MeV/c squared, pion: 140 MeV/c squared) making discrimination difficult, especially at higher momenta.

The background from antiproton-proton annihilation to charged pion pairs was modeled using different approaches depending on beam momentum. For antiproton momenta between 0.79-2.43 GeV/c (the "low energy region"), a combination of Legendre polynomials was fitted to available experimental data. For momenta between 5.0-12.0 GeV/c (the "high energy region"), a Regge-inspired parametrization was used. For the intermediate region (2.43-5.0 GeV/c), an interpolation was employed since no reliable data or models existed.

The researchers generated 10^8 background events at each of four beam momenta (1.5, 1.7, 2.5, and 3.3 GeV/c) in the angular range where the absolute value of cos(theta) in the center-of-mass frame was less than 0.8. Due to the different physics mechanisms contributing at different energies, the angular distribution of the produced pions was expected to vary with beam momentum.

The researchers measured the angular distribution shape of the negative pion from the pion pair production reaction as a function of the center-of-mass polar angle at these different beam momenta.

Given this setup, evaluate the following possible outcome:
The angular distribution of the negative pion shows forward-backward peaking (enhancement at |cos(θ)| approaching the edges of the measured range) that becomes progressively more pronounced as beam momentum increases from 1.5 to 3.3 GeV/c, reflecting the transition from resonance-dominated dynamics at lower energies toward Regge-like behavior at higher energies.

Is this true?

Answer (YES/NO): NO